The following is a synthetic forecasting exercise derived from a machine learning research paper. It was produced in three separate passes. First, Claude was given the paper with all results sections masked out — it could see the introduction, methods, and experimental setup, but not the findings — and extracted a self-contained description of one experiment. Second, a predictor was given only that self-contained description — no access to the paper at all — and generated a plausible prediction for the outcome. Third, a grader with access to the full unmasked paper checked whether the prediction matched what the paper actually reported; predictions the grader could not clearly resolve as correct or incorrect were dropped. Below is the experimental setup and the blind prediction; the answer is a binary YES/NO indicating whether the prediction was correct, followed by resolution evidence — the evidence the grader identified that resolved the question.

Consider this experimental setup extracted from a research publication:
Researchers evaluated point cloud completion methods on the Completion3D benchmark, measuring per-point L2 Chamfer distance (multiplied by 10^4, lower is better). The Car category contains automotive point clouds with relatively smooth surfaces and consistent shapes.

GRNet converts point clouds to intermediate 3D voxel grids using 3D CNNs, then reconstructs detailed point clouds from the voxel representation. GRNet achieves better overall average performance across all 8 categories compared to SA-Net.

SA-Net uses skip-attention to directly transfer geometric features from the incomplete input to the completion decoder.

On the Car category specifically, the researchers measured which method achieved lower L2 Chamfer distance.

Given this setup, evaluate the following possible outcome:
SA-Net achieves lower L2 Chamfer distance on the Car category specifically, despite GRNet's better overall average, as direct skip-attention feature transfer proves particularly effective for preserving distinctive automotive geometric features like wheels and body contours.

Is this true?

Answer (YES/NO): YES